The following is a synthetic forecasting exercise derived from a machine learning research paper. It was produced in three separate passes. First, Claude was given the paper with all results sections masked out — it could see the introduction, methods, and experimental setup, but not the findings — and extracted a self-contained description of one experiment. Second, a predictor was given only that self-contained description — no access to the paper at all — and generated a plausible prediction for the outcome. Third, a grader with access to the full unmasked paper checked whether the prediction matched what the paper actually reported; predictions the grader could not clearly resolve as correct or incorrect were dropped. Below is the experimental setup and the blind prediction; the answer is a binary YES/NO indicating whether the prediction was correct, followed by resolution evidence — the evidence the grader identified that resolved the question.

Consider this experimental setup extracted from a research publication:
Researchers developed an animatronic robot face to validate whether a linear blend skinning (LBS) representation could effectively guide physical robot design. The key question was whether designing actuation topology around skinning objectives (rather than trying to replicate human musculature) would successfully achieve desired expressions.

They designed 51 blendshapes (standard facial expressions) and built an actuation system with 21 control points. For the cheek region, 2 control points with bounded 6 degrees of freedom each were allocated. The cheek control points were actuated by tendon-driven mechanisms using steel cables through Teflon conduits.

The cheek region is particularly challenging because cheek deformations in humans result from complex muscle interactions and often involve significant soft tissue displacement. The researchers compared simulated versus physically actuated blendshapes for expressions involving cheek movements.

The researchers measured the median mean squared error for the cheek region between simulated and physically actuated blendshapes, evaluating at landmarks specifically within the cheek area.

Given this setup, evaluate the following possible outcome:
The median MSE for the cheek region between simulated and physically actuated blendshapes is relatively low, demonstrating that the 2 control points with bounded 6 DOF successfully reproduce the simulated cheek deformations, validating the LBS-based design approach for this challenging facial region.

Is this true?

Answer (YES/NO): YES